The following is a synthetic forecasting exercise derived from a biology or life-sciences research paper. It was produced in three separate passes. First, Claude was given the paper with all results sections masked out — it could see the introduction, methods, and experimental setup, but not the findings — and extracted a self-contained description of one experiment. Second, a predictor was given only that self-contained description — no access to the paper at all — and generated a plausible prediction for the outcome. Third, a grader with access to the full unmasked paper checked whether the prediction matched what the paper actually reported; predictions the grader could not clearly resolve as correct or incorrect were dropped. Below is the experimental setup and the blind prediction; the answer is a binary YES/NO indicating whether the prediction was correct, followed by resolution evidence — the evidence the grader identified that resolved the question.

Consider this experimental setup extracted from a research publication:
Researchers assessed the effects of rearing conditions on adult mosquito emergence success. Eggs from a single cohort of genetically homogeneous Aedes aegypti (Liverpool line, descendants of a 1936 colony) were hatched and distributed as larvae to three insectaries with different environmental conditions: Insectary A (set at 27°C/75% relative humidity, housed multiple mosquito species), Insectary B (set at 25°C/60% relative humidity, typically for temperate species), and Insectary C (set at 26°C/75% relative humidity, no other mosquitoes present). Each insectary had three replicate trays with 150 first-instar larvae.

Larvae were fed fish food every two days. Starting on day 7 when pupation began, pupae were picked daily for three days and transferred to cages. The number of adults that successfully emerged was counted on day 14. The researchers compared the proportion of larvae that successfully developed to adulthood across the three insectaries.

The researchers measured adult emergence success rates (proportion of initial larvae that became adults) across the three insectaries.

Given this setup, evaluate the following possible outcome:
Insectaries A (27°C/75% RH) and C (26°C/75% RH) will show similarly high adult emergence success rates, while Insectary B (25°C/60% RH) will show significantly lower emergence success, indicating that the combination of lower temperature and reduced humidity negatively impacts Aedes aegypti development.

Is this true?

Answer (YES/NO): NO